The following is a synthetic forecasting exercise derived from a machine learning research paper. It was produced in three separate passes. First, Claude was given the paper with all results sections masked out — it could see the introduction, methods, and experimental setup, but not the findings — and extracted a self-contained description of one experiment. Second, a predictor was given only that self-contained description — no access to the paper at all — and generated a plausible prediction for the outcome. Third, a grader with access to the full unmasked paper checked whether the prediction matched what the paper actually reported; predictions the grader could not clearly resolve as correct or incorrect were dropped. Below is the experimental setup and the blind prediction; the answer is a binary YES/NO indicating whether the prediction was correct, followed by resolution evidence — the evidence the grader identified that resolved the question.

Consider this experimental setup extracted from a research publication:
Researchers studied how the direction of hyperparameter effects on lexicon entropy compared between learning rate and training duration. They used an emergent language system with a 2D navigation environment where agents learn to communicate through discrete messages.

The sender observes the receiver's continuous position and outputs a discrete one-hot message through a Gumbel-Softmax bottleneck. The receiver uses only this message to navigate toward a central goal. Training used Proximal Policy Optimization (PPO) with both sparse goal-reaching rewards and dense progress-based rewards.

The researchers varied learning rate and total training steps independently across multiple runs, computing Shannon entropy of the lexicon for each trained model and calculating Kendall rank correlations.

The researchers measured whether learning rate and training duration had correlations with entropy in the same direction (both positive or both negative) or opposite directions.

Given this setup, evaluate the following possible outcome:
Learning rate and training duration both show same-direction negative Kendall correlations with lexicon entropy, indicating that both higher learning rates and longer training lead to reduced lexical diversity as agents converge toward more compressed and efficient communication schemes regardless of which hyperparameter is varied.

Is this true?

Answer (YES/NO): YES